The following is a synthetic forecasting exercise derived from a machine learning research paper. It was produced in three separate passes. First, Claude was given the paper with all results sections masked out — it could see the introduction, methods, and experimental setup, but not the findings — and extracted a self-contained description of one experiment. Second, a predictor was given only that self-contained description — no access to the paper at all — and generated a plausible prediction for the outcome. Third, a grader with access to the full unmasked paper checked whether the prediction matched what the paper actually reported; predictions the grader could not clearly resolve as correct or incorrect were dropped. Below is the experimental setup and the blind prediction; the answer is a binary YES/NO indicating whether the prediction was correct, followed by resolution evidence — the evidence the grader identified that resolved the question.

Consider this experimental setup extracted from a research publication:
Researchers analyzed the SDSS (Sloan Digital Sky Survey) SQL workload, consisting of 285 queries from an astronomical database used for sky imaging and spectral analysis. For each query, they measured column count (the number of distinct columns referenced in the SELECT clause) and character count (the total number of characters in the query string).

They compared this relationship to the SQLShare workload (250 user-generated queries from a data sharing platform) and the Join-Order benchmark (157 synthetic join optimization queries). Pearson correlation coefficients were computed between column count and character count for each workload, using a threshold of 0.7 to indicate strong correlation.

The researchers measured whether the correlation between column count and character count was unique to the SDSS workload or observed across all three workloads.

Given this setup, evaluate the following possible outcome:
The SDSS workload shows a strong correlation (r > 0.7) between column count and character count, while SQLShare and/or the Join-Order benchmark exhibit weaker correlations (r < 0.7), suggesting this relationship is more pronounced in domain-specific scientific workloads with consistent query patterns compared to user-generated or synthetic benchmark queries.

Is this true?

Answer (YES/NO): YES